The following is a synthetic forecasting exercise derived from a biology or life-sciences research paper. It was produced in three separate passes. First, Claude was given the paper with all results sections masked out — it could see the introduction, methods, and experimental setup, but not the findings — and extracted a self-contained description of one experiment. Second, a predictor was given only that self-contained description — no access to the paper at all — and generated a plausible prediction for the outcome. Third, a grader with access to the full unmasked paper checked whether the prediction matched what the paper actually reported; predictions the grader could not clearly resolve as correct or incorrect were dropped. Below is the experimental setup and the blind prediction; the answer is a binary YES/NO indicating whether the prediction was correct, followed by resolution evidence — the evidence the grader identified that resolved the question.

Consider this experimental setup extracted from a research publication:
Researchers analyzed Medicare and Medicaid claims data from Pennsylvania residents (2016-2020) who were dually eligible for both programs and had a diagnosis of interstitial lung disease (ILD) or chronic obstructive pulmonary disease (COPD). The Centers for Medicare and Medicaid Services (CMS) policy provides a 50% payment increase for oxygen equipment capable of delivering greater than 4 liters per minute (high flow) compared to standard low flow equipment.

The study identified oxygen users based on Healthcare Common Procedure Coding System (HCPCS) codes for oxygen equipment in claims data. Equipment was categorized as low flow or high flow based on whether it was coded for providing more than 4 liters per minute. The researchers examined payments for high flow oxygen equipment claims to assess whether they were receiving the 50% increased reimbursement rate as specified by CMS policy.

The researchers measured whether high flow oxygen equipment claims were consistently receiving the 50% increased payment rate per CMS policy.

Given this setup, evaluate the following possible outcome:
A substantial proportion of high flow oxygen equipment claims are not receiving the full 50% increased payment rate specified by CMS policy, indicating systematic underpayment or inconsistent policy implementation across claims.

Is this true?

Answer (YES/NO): YES